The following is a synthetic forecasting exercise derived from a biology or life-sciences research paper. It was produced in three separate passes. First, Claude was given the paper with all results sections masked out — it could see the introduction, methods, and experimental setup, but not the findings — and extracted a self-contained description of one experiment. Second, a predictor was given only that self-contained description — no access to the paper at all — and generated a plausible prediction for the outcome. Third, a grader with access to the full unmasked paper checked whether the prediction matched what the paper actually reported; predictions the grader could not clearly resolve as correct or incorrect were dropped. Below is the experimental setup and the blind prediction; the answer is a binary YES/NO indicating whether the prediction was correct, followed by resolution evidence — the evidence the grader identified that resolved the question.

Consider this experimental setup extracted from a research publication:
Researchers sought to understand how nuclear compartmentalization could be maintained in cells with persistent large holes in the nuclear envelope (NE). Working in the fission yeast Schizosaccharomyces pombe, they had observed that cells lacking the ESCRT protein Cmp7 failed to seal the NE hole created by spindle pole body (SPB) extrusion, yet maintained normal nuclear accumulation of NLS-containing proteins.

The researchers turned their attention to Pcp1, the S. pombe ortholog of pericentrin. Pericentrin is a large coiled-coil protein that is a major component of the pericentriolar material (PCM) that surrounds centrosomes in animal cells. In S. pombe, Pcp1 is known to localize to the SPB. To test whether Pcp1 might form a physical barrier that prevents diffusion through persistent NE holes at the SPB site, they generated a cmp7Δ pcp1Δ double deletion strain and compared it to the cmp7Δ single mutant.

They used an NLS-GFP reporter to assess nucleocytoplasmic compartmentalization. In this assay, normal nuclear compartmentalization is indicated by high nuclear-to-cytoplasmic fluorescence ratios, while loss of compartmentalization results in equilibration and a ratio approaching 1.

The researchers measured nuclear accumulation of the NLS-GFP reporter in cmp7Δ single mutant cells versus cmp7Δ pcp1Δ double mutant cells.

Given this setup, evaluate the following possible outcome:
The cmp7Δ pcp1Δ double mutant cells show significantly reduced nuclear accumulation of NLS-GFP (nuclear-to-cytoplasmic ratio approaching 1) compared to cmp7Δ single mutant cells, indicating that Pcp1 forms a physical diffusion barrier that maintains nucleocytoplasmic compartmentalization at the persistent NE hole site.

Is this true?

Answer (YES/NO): NO